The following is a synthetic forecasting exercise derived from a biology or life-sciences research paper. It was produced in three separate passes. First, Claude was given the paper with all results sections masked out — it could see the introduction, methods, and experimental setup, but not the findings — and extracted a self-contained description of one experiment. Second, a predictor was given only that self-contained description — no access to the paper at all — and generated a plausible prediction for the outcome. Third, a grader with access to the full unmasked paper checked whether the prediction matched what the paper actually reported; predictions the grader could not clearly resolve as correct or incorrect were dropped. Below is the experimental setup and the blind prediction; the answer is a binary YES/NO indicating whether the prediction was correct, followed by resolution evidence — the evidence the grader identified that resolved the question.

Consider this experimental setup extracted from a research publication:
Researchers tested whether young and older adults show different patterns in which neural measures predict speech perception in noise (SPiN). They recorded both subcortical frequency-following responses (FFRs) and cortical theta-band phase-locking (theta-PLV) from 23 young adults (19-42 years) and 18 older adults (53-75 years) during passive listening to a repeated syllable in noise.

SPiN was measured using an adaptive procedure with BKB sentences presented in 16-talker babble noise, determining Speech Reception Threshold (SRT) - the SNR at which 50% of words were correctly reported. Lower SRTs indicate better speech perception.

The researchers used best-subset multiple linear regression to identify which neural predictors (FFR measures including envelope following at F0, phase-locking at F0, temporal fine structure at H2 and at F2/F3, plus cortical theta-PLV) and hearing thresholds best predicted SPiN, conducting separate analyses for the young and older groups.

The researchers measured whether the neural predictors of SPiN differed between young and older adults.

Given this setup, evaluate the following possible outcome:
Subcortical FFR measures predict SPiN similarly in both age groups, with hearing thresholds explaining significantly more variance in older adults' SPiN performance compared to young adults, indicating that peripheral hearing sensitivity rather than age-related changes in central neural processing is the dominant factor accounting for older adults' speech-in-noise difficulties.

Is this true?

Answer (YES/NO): NO